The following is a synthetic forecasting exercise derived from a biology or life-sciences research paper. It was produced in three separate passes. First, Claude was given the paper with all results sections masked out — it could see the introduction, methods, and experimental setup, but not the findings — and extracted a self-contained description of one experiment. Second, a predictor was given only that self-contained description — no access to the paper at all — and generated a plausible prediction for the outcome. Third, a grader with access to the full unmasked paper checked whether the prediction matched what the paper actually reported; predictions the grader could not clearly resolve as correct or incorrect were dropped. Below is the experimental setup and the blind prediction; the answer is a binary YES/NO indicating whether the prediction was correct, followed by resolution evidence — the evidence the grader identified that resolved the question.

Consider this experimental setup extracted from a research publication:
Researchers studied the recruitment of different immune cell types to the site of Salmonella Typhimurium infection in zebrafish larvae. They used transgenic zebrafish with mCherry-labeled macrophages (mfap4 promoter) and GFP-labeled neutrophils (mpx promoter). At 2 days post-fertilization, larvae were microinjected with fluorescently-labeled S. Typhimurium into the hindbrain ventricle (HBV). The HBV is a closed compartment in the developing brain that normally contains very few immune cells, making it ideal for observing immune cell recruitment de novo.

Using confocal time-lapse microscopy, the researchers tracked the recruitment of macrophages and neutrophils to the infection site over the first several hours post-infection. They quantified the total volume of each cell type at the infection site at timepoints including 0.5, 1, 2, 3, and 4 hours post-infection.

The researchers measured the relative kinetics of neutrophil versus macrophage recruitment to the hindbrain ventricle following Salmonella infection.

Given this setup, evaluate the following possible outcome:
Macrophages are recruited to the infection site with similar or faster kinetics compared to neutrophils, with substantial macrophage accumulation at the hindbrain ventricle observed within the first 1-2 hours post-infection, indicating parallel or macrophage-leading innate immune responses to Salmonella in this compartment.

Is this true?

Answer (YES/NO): YES